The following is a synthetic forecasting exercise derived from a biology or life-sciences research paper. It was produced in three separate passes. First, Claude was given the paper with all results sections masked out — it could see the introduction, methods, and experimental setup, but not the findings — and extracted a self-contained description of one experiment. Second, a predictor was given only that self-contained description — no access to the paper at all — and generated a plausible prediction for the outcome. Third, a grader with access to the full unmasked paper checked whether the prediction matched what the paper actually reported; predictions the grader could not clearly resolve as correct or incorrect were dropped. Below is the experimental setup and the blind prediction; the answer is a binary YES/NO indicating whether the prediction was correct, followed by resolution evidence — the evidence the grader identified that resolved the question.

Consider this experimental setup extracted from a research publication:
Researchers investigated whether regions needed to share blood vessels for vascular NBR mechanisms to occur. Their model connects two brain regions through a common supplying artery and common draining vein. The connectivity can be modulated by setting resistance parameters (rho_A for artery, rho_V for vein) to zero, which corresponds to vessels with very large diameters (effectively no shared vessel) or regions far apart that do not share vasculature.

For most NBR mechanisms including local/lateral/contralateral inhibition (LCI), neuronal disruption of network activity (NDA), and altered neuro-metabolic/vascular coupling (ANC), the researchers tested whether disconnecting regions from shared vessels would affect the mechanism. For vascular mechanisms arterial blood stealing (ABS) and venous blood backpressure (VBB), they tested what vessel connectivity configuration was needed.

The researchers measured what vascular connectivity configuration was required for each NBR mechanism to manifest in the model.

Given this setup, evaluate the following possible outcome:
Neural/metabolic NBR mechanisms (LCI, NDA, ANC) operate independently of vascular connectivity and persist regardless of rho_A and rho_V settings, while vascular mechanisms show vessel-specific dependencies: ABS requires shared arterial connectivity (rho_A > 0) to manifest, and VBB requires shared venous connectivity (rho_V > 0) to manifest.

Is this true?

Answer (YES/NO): YES